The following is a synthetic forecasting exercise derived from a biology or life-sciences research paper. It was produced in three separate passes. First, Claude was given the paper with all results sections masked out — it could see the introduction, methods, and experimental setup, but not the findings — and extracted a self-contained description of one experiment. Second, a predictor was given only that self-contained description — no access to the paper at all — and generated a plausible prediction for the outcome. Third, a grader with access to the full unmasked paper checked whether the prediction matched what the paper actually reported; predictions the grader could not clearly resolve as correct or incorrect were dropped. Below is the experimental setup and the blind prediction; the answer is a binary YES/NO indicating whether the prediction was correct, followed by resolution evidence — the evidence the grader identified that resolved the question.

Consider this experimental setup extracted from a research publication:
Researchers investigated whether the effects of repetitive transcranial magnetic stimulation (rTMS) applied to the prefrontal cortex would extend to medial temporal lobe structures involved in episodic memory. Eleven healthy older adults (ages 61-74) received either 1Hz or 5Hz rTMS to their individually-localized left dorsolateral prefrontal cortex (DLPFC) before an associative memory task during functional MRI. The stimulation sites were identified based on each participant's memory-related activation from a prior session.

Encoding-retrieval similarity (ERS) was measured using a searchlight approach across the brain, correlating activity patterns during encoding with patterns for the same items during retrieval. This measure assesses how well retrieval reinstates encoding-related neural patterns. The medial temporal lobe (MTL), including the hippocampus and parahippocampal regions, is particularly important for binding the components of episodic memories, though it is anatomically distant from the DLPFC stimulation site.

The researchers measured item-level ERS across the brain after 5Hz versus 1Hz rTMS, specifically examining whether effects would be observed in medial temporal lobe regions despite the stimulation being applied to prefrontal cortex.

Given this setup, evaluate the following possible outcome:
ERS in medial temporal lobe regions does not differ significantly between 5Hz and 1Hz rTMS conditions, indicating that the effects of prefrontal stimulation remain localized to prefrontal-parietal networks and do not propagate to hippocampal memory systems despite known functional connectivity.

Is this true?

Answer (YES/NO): NO